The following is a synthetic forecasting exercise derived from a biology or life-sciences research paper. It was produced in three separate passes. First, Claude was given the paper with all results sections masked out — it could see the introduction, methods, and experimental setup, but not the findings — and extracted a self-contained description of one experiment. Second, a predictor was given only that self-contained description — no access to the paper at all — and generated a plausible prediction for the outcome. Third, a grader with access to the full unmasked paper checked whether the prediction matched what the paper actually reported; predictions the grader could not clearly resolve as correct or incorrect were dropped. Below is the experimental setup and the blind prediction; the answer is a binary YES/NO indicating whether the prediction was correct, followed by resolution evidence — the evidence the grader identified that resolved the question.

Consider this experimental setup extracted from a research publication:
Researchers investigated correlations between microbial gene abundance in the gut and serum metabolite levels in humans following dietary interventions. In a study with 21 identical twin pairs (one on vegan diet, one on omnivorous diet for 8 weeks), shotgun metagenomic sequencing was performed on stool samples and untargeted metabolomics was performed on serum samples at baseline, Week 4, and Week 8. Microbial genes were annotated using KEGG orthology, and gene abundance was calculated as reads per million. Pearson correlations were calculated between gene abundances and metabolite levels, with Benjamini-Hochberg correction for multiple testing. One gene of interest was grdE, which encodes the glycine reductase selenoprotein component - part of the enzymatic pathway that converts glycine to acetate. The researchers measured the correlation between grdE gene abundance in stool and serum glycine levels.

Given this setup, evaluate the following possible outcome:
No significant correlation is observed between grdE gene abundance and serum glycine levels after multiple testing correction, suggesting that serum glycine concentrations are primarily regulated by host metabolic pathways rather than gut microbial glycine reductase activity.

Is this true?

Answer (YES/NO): NO